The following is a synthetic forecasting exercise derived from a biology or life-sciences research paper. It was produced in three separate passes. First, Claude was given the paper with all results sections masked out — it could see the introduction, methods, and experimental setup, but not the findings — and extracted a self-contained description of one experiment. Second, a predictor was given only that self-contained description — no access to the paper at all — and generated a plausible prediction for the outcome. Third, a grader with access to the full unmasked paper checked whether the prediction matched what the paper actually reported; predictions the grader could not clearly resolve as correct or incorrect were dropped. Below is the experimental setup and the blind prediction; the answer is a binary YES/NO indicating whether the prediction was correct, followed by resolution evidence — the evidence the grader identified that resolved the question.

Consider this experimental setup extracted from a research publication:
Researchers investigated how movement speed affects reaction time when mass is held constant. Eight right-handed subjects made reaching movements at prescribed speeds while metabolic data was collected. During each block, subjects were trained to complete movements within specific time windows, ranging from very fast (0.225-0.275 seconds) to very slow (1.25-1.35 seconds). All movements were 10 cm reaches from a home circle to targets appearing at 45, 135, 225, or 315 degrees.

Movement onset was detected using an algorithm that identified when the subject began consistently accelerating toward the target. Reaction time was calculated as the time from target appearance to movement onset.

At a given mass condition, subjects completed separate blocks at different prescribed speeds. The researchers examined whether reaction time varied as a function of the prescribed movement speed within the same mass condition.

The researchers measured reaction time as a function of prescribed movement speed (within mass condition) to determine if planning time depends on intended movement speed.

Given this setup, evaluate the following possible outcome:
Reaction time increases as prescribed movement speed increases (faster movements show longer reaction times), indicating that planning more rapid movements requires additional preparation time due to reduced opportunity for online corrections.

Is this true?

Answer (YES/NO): NO